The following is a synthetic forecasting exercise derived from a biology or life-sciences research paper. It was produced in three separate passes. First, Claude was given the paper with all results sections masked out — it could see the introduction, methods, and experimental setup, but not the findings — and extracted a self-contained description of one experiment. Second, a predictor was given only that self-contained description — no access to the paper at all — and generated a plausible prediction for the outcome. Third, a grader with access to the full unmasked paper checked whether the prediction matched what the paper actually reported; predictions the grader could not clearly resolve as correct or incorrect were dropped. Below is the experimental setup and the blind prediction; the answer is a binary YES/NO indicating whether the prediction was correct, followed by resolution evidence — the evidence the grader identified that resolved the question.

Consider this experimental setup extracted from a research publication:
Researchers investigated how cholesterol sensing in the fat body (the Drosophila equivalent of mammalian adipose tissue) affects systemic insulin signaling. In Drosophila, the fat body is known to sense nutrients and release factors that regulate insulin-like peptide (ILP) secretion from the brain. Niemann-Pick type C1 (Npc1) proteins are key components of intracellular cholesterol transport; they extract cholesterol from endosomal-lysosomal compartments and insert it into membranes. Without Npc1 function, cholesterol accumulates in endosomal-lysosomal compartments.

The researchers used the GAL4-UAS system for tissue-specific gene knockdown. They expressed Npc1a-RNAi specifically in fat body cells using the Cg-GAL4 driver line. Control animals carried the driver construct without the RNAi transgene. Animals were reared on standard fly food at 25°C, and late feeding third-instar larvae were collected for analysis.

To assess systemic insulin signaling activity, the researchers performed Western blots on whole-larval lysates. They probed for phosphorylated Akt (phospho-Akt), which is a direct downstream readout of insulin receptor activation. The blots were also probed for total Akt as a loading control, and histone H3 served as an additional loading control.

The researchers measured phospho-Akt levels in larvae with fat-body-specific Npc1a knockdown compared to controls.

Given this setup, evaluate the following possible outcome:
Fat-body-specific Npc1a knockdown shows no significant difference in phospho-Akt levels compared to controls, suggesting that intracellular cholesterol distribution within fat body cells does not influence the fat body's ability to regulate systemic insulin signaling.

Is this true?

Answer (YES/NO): NO